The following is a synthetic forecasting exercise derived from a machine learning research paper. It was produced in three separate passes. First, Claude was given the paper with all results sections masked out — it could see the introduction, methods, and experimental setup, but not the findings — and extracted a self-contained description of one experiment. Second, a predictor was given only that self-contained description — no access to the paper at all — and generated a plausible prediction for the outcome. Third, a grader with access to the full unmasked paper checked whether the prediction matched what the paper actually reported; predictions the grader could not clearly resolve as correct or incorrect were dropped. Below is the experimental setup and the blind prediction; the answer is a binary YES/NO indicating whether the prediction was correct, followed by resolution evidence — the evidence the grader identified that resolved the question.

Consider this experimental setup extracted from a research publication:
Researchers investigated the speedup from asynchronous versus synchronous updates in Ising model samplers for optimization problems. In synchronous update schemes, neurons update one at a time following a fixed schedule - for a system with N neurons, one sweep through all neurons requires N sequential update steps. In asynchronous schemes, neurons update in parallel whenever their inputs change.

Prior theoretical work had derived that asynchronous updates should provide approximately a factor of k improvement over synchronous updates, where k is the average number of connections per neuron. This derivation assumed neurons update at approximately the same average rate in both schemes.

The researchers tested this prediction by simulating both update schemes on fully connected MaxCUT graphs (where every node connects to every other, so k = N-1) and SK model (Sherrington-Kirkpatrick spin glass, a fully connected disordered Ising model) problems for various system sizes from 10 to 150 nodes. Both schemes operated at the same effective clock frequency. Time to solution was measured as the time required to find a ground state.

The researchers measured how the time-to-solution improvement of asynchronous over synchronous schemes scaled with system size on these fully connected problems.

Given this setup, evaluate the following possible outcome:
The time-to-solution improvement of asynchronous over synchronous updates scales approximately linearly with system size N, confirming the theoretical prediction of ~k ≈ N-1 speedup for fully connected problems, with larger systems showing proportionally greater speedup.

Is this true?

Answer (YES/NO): NO